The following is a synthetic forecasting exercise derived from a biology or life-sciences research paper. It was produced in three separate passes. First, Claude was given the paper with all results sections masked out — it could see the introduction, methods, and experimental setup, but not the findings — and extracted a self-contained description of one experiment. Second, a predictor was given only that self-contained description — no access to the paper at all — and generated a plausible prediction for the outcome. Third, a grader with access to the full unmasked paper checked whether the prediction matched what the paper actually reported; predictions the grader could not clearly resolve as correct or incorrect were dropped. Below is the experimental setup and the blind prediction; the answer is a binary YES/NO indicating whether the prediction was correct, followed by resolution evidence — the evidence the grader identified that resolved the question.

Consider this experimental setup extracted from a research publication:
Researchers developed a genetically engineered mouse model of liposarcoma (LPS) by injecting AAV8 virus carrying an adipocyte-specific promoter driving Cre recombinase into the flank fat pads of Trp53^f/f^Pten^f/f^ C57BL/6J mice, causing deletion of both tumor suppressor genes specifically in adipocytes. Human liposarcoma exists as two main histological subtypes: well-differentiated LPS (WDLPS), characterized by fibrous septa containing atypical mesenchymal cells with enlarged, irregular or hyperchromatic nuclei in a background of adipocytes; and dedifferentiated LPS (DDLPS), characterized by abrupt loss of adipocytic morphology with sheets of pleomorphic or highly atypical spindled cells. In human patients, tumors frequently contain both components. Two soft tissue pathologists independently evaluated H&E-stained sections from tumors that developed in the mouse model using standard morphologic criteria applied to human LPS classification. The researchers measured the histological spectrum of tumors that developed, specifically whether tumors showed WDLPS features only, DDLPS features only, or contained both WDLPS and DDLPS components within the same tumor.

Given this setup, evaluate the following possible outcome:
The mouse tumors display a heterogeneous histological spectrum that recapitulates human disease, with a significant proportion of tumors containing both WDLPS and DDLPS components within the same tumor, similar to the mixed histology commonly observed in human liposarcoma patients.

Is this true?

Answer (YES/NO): YES